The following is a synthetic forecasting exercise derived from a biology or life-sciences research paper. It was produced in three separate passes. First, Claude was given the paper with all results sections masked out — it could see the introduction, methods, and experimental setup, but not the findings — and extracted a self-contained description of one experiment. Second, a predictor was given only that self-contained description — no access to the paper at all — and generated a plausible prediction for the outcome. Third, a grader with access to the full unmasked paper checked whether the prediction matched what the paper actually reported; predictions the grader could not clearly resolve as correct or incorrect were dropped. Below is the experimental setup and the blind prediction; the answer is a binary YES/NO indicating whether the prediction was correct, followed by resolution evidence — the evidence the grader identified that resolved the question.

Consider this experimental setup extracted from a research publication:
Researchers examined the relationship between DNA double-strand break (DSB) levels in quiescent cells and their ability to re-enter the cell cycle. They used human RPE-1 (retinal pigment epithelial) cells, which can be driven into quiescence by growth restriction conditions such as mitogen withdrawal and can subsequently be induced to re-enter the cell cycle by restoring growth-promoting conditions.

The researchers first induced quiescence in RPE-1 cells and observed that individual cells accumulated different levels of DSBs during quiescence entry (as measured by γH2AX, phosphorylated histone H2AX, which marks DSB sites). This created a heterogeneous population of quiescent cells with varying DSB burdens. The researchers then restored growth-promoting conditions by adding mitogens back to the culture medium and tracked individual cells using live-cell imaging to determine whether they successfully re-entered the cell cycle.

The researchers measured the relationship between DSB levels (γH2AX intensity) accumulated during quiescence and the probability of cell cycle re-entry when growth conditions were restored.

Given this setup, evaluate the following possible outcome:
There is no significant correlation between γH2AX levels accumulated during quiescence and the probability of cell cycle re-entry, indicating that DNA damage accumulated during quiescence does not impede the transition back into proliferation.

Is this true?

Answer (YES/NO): NO